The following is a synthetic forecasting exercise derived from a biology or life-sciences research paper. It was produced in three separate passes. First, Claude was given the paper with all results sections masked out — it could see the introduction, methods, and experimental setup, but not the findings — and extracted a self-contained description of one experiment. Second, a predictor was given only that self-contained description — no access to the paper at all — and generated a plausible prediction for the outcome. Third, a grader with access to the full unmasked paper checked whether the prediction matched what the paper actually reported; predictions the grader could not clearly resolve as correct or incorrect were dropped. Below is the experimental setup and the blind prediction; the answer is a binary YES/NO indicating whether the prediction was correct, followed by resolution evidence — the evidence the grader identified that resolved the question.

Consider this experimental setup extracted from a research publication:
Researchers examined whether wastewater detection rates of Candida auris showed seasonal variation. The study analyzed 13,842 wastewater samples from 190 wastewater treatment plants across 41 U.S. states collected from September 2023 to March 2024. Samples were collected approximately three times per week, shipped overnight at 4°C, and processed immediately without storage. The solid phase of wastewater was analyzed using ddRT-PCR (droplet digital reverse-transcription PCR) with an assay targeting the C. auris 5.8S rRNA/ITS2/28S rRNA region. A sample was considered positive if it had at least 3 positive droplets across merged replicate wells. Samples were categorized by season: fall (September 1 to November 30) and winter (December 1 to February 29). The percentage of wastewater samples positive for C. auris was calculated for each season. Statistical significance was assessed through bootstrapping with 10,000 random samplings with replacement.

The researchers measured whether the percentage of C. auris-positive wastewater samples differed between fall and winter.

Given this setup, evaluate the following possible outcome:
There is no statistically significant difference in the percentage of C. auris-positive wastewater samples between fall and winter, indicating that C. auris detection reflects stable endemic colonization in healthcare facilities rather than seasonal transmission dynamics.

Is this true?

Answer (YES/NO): NO